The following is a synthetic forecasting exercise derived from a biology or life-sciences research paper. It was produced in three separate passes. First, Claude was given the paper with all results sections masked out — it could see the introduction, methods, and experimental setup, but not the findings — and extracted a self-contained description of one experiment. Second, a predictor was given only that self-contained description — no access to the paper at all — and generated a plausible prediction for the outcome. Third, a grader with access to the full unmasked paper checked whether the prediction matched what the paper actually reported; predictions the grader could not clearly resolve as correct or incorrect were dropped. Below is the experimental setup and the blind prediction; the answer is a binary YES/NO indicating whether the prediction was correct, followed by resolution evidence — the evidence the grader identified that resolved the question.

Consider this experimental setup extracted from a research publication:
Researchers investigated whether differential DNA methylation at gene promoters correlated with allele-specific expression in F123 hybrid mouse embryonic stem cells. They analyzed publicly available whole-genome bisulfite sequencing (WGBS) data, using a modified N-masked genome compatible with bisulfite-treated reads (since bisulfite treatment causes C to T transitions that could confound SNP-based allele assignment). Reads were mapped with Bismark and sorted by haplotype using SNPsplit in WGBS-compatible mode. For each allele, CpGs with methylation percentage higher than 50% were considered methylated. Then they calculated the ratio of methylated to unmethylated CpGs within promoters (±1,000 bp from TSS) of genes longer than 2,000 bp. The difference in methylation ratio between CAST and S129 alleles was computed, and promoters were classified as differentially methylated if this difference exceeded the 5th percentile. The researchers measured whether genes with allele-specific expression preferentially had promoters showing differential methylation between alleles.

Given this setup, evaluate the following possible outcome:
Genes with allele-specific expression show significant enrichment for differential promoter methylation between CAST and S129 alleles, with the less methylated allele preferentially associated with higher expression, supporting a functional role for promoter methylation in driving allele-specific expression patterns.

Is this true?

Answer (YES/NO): NO